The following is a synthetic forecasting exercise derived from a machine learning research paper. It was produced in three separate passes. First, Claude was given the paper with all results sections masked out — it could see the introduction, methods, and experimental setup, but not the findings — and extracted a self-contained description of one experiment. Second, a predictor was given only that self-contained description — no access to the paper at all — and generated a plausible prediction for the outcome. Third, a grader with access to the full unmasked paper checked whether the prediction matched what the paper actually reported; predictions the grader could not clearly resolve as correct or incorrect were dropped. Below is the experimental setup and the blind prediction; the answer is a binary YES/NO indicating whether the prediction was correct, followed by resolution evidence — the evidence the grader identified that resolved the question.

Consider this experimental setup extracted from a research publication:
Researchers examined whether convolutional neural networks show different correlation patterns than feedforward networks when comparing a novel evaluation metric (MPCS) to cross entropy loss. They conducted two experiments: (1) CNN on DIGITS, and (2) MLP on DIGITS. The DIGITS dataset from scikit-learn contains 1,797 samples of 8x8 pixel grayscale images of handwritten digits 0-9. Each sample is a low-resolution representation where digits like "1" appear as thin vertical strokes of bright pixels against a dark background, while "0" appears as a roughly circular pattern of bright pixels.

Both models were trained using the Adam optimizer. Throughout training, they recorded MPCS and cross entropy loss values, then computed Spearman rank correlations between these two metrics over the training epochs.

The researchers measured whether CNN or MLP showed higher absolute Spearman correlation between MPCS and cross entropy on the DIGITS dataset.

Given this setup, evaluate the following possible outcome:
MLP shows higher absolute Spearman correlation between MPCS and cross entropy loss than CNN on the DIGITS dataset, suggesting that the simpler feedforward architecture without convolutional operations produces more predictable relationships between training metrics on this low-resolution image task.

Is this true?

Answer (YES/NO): YES